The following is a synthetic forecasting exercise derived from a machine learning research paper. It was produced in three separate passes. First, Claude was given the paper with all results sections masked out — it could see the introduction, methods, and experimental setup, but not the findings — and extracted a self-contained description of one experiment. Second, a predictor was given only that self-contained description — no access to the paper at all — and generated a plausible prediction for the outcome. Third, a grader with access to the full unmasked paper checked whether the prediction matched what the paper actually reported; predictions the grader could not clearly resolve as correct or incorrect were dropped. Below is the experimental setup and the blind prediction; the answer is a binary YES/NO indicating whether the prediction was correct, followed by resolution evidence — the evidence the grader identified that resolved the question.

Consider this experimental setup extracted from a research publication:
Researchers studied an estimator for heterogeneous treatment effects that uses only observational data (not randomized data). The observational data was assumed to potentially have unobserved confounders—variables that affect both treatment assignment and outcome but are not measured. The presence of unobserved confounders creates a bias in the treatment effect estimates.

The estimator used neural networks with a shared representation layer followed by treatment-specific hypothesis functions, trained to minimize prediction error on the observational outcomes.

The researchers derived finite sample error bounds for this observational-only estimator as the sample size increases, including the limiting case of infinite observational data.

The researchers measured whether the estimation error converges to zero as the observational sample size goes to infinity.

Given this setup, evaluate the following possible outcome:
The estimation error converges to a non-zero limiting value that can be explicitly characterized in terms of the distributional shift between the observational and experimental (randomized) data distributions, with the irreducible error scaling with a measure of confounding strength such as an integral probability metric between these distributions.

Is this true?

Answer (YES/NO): NO